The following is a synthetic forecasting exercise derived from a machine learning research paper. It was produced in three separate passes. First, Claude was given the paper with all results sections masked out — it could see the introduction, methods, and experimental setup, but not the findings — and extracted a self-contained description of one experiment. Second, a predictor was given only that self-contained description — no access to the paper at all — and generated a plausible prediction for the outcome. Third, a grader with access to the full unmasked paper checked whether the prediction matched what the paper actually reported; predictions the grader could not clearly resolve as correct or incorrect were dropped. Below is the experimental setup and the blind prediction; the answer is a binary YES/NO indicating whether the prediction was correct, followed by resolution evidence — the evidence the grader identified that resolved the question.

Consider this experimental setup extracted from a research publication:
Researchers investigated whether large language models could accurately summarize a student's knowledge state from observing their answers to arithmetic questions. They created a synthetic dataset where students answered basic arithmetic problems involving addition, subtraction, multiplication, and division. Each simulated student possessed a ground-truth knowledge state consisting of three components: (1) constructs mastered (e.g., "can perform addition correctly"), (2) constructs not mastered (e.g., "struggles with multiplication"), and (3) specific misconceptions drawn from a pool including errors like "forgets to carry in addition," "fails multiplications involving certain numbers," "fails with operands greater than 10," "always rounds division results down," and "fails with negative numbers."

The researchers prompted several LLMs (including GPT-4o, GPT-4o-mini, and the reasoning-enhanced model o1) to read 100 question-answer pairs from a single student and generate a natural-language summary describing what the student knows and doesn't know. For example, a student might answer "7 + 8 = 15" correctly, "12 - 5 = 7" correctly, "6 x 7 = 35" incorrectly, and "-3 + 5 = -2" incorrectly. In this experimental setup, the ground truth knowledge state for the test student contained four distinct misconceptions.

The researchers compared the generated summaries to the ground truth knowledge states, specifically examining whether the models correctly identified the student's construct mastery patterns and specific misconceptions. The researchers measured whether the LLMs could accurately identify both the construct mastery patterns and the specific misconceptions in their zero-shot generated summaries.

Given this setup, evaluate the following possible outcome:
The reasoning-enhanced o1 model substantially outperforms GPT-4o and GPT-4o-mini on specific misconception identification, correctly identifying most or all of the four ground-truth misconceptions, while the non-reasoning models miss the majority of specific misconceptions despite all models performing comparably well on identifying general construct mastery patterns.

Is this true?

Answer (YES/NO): NO